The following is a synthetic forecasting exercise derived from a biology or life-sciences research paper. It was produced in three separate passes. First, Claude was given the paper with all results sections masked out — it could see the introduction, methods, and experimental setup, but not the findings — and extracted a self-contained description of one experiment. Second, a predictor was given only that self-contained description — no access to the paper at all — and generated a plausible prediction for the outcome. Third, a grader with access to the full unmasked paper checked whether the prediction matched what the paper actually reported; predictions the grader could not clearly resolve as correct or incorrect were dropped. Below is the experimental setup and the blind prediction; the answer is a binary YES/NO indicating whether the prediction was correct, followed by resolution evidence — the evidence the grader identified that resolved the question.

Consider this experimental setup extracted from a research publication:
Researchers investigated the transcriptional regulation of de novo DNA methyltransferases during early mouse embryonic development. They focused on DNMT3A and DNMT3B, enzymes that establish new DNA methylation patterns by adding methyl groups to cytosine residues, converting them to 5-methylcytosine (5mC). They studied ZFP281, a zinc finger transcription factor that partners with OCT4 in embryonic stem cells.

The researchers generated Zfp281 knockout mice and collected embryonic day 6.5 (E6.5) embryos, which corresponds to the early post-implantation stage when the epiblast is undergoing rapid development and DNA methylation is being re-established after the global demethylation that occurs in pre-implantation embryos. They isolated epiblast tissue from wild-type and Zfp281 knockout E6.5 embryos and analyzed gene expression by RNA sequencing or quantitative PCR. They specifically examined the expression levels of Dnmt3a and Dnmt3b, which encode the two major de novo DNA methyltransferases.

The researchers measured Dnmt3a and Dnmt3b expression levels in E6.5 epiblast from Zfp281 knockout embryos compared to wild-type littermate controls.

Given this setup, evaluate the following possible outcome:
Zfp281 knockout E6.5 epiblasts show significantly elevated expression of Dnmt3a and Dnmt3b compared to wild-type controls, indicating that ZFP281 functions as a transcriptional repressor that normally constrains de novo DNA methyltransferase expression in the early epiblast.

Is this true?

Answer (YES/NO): NO